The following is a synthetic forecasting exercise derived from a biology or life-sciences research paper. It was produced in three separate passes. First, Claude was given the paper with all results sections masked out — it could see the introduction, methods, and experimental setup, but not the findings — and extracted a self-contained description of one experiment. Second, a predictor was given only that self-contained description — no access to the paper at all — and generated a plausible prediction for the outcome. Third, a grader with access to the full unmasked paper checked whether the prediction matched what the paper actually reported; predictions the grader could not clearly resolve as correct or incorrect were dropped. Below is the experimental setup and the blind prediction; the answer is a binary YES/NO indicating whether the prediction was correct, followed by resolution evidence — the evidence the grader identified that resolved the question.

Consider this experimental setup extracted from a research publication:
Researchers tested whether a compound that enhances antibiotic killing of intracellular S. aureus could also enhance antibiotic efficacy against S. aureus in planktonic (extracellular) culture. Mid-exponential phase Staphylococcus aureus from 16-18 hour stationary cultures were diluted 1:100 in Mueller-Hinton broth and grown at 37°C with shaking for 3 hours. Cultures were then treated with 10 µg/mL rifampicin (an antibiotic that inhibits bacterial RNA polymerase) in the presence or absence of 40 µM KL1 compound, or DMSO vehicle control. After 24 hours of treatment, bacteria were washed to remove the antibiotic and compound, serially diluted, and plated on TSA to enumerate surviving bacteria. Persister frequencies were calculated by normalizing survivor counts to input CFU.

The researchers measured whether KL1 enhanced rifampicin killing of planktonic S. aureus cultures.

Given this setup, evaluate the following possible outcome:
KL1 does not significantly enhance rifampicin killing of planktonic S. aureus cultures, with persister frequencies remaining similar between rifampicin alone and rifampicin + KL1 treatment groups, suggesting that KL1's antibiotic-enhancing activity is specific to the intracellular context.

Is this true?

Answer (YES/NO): YES